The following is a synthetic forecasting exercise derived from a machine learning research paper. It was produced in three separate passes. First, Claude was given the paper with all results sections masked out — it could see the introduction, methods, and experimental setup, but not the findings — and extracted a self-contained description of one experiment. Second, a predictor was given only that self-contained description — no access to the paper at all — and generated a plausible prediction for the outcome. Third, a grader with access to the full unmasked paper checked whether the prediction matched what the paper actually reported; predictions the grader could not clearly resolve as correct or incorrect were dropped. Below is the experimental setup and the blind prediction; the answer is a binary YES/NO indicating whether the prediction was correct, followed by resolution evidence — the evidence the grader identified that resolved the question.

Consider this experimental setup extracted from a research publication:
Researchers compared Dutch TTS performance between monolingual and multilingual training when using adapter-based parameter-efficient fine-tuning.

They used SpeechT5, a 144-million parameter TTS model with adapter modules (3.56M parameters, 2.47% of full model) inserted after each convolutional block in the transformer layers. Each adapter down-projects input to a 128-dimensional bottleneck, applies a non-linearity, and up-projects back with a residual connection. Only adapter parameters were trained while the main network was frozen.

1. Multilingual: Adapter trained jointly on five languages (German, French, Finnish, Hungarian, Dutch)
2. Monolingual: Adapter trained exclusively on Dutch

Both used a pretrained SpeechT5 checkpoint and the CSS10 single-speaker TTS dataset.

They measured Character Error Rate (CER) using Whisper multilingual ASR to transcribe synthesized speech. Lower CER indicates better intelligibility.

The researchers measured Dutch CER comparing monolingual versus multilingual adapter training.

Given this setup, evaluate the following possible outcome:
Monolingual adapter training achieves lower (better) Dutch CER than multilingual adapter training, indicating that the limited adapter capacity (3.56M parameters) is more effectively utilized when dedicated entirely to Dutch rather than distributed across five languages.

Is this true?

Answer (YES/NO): NO